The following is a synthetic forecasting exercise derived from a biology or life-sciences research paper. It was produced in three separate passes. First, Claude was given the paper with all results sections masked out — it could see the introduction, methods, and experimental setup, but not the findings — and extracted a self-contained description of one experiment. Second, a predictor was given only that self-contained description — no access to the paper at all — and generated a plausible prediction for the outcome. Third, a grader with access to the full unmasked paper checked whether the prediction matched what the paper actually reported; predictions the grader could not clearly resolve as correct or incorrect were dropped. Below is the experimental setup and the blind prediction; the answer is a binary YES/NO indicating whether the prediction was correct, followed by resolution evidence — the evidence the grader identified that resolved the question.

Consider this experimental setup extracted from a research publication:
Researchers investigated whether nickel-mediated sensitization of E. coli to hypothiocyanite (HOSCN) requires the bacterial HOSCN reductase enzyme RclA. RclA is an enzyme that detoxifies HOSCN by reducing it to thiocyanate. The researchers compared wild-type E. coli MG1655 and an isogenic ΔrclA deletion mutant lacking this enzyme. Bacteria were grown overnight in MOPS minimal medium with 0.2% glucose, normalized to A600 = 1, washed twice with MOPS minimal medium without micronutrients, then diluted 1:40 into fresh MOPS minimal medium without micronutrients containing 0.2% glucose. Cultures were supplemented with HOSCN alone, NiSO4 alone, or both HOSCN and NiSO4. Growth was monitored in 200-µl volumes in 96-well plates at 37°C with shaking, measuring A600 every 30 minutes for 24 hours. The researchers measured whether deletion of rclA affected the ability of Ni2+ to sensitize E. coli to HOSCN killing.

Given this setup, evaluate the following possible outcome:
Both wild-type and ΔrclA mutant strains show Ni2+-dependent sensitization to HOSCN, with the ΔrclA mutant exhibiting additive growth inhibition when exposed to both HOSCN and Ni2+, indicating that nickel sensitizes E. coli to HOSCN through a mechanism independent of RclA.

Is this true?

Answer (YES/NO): YES